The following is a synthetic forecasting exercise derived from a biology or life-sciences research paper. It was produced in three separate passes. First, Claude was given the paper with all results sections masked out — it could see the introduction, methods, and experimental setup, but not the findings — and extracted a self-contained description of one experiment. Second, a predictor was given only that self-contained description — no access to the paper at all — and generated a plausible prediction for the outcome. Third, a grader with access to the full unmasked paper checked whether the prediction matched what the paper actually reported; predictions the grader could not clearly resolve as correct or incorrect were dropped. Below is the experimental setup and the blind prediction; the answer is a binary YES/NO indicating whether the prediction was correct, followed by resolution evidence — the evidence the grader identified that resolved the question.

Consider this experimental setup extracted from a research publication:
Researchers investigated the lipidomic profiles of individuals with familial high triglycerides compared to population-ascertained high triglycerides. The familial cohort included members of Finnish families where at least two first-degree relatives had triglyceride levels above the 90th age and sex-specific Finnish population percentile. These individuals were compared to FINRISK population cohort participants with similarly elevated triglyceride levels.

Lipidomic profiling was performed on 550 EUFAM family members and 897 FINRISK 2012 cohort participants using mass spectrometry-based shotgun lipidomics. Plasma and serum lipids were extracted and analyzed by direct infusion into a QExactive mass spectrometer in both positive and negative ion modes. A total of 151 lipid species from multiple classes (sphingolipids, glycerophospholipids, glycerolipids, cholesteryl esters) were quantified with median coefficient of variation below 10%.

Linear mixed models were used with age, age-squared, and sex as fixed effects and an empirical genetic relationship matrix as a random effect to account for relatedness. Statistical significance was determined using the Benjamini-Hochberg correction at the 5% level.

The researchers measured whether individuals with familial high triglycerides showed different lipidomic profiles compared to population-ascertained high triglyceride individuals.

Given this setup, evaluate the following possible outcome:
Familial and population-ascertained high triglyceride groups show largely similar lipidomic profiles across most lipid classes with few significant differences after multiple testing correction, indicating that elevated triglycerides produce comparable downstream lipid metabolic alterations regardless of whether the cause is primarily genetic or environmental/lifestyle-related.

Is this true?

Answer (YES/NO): YES